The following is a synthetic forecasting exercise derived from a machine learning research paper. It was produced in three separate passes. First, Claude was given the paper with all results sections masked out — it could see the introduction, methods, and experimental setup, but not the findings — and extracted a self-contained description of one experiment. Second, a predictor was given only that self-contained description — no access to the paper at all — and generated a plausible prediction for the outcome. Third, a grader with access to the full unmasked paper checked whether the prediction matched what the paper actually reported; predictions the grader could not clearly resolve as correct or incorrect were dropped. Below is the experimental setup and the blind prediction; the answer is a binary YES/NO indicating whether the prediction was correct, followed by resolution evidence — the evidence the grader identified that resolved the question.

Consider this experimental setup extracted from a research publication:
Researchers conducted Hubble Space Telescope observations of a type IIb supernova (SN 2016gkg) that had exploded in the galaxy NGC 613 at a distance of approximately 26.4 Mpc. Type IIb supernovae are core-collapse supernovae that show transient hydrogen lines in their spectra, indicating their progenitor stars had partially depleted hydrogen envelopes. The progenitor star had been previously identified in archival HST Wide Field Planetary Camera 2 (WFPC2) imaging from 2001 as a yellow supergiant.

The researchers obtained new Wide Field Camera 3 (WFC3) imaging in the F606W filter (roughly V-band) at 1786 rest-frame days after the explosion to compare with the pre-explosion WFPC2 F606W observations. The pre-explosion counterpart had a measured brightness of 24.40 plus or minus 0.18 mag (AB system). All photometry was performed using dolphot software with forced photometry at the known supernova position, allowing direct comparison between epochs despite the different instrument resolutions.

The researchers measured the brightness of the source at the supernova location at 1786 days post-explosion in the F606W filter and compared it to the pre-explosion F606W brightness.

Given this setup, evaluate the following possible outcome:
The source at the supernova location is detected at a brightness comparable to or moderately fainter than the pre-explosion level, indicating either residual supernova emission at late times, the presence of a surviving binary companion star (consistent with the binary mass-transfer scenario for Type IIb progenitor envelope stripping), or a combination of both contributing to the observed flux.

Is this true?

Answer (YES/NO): YES